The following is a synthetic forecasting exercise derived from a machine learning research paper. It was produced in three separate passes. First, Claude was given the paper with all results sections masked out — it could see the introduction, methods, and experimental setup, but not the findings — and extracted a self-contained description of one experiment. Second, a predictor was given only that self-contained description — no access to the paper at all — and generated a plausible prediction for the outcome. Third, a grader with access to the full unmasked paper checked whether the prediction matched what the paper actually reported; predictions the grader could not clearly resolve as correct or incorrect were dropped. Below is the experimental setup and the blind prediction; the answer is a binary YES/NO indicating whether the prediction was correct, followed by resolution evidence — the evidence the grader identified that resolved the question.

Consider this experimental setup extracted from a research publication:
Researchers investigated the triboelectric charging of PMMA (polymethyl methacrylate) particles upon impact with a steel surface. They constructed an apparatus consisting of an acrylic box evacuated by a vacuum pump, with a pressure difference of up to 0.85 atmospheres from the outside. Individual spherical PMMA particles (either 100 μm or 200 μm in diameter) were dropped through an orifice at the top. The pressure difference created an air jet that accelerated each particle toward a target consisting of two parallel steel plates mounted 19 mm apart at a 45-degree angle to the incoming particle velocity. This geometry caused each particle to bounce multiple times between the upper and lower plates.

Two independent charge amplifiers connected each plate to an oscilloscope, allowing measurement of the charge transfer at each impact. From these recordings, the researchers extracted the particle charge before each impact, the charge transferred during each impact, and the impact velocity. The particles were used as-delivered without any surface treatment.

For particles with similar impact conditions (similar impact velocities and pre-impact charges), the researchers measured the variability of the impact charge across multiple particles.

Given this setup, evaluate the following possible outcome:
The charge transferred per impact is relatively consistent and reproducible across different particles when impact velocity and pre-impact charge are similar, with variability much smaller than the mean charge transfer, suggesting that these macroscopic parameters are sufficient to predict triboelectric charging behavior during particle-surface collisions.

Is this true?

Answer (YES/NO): NO